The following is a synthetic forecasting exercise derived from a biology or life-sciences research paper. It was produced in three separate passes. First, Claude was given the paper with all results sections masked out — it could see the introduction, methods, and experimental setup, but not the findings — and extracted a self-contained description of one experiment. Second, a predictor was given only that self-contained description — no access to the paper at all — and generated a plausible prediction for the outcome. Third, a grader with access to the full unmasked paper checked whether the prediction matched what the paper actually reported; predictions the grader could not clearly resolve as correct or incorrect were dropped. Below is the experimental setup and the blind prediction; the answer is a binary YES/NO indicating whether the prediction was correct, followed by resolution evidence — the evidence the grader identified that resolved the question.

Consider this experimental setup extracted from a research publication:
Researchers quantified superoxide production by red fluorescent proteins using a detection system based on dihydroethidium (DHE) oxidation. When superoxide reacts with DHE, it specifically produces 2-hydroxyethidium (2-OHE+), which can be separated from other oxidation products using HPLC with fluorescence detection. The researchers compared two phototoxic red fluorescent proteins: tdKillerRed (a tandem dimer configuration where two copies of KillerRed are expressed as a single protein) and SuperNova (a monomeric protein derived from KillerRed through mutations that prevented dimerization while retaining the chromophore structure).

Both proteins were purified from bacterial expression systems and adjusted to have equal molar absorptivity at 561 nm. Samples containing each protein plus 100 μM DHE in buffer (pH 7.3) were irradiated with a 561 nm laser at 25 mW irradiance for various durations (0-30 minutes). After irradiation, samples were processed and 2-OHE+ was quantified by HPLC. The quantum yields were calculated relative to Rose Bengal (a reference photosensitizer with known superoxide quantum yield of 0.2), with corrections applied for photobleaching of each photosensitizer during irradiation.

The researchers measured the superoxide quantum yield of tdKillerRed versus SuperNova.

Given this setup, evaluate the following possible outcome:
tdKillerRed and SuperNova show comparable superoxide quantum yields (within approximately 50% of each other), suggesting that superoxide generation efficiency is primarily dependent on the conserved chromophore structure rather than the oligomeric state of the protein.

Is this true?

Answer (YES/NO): NO